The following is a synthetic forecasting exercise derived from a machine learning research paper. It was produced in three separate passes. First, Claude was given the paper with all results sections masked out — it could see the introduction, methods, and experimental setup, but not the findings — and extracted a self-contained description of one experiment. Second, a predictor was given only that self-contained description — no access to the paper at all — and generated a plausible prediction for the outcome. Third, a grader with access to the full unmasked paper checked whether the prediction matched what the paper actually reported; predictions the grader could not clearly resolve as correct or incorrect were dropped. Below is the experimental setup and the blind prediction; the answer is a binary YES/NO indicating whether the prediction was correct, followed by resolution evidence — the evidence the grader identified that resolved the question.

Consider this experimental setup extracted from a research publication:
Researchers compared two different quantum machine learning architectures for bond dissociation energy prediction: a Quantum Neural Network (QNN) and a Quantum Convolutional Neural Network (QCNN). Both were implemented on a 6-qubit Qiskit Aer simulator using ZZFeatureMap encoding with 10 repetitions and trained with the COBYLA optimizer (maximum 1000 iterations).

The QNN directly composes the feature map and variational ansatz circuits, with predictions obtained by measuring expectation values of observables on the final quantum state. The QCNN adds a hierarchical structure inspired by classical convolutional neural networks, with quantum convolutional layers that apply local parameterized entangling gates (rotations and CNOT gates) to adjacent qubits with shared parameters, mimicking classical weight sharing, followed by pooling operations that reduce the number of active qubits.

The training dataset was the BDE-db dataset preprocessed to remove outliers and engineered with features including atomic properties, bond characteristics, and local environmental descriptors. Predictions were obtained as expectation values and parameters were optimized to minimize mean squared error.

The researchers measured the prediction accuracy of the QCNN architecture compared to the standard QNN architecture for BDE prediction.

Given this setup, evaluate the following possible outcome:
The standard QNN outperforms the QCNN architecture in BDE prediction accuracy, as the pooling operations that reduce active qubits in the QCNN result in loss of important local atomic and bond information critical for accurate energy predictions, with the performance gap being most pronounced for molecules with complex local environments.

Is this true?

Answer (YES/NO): NO